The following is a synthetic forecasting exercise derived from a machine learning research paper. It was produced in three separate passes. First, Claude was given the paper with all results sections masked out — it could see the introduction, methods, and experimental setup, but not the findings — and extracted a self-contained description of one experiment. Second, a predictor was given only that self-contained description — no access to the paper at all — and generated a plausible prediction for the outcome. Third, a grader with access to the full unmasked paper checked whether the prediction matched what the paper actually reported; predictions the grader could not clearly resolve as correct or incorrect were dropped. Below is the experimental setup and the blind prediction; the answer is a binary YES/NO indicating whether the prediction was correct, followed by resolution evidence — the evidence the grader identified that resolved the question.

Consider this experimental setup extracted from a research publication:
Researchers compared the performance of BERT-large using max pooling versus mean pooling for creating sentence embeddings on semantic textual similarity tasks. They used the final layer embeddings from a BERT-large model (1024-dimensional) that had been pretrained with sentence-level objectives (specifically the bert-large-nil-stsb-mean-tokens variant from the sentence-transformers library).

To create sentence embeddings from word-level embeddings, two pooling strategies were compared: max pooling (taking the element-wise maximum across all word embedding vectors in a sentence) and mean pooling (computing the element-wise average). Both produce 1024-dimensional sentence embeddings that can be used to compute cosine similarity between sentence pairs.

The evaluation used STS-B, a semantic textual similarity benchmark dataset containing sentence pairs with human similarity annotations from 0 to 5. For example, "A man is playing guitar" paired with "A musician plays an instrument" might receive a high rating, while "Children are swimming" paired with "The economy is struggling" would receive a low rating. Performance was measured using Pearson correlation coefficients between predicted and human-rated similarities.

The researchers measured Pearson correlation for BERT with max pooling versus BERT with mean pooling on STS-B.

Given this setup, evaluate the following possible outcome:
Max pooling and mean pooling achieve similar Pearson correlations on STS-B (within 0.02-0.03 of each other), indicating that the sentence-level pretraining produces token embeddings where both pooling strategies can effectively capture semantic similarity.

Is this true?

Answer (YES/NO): NO